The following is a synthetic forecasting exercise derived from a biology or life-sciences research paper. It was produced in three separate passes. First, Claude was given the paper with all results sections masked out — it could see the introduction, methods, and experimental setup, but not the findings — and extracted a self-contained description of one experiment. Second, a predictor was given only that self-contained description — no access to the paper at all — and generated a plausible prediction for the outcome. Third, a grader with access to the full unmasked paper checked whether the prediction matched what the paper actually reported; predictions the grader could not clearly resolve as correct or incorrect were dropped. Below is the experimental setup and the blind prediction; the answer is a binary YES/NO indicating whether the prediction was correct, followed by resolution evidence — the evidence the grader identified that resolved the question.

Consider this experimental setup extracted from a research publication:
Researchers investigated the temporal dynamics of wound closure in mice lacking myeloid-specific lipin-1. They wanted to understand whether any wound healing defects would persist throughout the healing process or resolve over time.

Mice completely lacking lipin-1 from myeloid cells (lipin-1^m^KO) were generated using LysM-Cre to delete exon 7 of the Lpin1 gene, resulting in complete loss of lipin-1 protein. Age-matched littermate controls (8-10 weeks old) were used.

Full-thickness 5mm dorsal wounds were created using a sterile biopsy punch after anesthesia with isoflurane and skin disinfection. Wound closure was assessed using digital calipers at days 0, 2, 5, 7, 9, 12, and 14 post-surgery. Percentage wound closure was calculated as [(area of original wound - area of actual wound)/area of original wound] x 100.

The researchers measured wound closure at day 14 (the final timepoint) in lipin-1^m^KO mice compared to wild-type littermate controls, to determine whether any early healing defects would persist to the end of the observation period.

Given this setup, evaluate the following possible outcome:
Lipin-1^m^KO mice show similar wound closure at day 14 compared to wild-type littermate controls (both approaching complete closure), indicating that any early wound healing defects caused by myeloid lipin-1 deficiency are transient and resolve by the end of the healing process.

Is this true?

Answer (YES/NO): YES